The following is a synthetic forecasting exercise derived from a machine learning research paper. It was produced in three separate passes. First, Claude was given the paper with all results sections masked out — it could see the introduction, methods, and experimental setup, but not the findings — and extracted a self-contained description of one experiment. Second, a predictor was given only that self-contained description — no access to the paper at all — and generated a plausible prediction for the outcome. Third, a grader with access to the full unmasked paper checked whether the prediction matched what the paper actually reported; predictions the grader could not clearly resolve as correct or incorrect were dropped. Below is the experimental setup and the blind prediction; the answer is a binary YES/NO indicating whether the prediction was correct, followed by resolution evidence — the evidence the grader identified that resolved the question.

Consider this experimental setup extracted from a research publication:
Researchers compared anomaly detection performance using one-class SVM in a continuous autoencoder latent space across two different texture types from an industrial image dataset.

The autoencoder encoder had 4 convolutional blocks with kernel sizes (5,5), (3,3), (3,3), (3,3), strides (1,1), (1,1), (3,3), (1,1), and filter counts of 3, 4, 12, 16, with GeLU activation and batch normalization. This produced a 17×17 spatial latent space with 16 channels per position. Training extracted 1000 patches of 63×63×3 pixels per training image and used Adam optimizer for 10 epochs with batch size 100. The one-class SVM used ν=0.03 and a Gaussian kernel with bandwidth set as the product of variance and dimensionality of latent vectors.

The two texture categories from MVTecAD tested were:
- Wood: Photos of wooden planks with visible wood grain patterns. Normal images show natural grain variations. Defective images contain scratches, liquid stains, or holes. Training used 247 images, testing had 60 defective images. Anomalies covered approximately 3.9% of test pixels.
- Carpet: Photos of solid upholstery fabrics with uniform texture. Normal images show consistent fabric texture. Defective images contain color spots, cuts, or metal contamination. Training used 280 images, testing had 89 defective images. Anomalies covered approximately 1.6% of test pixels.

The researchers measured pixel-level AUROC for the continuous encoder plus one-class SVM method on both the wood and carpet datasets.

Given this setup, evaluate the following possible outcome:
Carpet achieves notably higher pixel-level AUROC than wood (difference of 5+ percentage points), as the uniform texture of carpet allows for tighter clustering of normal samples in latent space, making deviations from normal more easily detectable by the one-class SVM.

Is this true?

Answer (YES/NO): NO